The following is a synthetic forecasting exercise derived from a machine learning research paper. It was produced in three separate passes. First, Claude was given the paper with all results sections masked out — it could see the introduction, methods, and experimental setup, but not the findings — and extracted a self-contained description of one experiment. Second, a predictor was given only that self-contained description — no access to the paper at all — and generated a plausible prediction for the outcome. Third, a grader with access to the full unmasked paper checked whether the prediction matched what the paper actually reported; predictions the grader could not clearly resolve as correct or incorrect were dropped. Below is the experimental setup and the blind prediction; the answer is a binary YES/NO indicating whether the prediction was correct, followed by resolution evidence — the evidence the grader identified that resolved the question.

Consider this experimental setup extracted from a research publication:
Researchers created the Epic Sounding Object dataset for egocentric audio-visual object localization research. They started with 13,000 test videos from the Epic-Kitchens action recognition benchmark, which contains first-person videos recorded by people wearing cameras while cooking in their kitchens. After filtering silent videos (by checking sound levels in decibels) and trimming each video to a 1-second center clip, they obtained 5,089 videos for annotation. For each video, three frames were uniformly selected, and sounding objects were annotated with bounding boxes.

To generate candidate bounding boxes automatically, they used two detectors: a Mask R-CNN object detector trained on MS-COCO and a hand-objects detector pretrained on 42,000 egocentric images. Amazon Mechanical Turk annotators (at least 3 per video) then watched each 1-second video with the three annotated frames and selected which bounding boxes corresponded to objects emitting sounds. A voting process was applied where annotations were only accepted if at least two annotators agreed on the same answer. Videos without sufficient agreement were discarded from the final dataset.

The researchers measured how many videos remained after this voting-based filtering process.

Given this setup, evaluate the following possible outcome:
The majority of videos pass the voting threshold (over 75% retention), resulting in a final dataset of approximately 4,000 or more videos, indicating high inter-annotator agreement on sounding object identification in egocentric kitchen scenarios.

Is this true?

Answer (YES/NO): NO